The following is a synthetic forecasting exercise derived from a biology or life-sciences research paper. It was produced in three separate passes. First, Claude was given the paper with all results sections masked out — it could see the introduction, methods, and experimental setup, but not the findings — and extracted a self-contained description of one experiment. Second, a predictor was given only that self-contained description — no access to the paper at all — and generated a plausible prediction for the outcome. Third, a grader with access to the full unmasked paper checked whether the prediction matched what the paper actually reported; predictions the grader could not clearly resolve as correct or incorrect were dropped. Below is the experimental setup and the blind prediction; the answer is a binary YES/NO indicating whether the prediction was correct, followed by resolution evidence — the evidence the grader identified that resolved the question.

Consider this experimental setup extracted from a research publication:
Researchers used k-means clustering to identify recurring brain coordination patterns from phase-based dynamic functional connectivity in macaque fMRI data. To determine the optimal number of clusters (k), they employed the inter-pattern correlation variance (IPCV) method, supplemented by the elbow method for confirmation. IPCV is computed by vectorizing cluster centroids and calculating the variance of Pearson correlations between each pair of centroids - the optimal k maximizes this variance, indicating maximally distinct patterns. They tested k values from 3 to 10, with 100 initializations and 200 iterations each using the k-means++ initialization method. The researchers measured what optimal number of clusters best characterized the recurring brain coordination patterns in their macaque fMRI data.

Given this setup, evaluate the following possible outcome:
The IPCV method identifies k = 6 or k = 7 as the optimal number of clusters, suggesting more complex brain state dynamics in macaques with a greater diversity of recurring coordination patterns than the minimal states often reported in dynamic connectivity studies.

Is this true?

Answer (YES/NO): YES